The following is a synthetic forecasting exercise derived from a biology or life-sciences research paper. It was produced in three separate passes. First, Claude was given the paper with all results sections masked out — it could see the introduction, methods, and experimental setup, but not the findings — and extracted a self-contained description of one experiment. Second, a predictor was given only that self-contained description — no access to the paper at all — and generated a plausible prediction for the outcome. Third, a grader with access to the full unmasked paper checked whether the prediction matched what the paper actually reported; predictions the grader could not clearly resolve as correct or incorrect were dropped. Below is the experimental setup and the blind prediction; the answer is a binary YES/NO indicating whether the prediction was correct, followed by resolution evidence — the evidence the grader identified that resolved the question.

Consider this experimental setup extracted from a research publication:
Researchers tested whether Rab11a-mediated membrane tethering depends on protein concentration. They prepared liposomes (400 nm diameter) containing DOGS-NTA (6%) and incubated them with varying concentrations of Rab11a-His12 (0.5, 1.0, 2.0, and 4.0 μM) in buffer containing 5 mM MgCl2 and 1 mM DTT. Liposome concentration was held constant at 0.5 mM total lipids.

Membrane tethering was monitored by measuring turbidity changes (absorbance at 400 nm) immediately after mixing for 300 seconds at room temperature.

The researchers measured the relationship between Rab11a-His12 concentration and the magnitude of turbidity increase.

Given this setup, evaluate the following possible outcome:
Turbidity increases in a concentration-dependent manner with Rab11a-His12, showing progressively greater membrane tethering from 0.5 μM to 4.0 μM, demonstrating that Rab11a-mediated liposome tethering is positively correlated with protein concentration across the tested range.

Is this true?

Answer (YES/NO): NO